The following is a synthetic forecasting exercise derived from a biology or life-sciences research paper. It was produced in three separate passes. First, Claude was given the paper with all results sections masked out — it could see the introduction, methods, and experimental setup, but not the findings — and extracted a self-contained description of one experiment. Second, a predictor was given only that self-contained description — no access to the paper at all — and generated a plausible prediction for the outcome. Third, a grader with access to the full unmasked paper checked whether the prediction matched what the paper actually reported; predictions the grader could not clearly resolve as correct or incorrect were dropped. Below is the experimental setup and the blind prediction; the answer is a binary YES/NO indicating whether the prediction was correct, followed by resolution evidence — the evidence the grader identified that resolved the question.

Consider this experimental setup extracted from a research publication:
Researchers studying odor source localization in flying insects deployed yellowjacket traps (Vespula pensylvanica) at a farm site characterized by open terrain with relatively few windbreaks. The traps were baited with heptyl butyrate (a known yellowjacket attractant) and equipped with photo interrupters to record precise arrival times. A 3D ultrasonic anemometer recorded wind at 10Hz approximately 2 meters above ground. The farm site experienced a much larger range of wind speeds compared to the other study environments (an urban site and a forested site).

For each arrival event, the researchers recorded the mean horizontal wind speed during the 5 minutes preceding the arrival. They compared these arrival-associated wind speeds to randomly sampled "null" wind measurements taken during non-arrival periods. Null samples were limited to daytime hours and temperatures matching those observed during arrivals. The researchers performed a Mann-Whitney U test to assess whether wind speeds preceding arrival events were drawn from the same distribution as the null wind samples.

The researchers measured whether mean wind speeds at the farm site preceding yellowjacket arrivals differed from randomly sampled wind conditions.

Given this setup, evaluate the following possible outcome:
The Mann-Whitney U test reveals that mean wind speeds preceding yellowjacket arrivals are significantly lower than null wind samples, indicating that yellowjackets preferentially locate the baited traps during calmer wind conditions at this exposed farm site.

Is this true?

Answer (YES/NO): NO